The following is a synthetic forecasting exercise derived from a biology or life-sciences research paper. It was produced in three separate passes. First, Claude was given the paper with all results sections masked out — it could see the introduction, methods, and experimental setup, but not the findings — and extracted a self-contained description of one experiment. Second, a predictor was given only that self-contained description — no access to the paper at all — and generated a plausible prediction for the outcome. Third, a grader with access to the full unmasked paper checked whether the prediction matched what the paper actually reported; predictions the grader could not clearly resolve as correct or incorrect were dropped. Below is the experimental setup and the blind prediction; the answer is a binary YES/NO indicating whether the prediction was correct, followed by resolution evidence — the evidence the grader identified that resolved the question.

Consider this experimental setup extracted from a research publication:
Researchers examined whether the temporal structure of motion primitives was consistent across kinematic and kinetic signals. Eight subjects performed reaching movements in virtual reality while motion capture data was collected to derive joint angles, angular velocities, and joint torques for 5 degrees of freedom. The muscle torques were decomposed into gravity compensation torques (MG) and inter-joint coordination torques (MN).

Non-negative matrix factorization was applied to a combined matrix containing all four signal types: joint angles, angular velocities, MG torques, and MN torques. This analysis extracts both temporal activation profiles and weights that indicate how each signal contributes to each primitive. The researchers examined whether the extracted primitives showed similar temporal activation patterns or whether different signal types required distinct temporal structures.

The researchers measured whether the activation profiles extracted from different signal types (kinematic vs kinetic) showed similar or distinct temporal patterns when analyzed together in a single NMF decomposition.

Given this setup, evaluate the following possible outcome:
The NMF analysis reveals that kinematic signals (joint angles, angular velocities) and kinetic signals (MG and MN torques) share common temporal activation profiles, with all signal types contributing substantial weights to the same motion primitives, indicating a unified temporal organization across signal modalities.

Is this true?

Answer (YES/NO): YES